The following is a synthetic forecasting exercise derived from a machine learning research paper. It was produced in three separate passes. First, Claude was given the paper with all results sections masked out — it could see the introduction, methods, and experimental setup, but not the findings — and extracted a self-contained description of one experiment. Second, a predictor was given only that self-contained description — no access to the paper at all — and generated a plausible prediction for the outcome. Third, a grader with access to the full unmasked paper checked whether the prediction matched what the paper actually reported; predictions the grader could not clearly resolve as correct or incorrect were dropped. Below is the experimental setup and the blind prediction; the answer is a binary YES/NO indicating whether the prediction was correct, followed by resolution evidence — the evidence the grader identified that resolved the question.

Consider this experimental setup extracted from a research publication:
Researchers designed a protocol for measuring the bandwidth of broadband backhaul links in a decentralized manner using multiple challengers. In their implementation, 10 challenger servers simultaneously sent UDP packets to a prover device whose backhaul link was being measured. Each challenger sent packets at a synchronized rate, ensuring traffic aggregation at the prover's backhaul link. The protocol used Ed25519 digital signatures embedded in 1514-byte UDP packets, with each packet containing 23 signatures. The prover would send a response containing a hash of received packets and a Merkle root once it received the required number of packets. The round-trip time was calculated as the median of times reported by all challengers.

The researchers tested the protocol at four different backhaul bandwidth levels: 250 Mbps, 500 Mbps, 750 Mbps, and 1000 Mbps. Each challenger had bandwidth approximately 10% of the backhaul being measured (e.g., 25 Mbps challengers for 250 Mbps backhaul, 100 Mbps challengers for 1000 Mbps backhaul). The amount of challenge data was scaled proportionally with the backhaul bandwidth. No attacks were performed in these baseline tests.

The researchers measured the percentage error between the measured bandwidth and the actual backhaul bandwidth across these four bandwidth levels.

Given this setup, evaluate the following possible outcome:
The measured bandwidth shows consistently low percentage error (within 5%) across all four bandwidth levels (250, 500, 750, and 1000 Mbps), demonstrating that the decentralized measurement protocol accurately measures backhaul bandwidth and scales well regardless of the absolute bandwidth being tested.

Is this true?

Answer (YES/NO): NO